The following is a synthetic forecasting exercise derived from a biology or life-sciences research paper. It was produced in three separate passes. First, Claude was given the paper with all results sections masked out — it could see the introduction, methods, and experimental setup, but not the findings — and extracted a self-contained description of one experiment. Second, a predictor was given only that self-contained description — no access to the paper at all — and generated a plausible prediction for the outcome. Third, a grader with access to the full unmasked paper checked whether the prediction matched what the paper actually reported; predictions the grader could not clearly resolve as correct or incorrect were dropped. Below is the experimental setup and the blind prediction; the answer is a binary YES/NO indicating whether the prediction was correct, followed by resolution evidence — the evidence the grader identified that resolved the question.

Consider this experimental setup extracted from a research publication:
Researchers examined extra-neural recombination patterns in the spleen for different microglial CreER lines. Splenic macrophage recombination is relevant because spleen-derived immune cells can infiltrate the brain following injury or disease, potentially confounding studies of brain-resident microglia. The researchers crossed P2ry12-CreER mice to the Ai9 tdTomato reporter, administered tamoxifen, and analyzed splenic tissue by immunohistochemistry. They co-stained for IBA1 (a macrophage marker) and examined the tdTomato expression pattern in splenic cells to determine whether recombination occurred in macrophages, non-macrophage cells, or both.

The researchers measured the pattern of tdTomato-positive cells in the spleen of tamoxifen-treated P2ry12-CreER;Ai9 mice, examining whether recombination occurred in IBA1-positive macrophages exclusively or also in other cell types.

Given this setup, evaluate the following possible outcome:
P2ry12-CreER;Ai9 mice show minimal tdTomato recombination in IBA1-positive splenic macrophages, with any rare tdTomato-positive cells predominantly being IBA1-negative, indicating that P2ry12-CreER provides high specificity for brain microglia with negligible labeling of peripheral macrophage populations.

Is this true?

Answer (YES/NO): NO